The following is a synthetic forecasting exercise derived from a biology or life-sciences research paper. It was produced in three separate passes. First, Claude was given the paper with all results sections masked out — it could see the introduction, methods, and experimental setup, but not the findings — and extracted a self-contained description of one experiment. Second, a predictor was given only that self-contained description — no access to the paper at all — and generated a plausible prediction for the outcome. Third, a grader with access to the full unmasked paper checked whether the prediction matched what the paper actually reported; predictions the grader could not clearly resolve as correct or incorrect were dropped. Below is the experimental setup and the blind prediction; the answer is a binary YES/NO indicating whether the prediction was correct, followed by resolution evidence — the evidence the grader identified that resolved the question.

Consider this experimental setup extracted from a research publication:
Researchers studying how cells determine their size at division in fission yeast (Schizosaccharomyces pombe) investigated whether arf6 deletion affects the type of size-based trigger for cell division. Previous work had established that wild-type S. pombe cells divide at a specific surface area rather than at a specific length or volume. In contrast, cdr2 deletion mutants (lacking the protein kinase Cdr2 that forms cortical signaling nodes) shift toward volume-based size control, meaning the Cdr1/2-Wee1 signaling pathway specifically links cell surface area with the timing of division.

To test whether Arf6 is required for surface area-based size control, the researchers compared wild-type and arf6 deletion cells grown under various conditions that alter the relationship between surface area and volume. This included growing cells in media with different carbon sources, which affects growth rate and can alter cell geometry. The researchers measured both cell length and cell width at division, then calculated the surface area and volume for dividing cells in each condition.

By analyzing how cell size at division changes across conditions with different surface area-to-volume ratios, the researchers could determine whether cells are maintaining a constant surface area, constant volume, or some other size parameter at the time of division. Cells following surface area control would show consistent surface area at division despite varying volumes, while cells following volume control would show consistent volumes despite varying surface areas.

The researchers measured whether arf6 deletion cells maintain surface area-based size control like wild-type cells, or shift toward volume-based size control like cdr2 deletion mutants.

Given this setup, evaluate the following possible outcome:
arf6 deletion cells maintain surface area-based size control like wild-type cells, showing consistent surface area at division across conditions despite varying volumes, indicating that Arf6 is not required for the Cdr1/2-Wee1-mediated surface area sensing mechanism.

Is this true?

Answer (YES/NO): NO